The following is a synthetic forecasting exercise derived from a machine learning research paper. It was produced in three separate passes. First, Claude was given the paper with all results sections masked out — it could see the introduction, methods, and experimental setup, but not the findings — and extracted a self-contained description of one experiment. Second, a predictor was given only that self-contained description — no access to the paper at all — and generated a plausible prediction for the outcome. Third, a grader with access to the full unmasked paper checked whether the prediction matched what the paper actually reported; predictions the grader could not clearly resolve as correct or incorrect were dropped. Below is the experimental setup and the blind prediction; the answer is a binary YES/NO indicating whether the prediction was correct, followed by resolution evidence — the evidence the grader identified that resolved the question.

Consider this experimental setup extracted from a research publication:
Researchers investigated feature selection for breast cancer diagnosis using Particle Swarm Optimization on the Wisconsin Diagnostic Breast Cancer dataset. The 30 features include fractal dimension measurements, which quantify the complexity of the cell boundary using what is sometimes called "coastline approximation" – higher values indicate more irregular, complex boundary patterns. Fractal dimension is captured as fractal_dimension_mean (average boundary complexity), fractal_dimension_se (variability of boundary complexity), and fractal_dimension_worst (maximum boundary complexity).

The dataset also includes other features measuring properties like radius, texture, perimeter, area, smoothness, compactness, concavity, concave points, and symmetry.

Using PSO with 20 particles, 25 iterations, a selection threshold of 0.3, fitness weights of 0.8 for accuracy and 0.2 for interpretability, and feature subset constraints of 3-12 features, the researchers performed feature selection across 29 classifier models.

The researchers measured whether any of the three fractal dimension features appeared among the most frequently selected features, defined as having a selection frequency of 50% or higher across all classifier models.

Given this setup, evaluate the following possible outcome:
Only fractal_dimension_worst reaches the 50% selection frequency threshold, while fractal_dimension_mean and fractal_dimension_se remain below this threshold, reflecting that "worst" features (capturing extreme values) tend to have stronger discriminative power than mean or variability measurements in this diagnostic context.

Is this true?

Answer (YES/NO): NO